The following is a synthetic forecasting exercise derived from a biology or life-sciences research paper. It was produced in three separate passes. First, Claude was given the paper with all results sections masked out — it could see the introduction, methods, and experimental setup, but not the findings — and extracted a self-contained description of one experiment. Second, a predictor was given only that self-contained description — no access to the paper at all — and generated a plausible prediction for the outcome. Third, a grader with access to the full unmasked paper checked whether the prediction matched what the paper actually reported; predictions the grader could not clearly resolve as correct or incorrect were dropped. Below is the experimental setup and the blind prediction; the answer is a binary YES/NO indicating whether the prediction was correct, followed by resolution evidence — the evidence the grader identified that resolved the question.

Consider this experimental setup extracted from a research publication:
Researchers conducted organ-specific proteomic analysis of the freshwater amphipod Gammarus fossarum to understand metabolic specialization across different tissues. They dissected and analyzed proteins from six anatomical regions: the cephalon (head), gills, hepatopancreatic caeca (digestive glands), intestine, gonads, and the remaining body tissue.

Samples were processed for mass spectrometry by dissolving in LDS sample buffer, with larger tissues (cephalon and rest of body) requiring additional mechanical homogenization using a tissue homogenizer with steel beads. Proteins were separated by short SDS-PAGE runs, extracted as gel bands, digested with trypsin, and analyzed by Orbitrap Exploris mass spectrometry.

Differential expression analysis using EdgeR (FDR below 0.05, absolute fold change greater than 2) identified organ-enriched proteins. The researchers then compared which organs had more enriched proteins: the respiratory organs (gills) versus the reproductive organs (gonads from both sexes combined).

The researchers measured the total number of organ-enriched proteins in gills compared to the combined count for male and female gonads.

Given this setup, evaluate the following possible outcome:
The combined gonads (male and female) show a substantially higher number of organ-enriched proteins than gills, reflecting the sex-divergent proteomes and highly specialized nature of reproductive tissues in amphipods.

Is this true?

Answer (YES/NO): NO